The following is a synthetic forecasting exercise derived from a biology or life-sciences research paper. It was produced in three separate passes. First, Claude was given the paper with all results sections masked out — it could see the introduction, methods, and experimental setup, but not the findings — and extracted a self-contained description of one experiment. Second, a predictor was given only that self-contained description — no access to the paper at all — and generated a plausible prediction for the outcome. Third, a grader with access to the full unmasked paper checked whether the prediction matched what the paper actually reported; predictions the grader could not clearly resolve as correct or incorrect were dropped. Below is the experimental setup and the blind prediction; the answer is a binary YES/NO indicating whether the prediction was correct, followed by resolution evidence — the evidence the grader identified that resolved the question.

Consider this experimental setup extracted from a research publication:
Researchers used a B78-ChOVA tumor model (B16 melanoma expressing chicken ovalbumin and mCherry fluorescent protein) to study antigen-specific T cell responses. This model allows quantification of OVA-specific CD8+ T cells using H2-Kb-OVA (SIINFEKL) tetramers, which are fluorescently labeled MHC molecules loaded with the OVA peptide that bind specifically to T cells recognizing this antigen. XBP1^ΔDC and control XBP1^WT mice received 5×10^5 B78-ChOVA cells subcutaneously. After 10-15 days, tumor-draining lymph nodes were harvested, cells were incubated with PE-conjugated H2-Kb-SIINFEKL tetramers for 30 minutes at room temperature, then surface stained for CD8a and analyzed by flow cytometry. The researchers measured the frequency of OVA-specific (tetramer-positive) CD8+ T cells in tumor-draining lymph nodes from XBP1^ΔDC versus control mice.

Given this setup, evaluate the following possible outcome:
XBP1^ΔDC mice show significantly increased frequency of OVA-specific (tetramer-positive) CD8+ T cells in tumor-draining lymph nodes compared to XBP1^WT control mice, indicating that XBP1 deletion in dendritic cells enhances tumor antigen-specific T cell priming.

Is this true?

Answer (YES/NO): NO